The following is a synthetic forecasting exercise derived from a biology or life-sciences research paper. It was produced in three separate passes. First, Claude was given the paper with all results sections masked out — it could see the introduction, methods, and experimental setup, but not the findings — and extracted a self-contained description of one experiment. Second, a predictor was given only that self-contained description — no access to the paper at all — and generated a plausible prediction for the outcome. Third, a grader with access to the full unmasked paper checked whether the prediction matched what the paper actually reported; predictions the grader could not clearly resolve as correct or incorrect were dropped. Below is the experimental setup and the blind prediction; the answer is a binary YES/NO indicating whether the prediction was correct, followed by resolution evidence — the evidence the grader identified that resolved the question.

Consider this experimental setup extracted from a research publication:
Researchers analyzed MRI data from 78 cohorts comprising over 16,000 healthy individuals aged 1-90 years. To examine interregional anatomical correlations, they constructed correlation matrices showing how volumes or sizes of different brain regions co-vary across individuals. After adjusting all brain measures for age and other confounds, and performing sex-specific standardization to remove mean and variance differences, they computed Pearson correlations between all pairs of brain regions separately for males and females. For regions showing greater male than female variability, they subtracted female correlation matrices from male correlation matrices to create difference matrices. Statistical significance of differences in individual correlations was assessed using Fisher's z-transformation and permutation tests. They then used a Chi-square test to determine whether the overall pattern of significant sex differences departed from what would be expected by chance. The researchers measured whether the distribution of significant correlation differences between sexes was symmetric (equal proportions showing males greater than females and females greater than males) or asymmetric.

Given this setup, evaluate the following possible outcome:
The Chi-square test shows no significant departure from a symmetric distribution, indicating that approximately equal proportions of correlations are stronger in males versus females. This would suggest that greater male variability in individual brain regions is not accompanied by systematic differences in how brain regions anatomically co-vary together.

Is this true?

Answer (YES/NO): NO